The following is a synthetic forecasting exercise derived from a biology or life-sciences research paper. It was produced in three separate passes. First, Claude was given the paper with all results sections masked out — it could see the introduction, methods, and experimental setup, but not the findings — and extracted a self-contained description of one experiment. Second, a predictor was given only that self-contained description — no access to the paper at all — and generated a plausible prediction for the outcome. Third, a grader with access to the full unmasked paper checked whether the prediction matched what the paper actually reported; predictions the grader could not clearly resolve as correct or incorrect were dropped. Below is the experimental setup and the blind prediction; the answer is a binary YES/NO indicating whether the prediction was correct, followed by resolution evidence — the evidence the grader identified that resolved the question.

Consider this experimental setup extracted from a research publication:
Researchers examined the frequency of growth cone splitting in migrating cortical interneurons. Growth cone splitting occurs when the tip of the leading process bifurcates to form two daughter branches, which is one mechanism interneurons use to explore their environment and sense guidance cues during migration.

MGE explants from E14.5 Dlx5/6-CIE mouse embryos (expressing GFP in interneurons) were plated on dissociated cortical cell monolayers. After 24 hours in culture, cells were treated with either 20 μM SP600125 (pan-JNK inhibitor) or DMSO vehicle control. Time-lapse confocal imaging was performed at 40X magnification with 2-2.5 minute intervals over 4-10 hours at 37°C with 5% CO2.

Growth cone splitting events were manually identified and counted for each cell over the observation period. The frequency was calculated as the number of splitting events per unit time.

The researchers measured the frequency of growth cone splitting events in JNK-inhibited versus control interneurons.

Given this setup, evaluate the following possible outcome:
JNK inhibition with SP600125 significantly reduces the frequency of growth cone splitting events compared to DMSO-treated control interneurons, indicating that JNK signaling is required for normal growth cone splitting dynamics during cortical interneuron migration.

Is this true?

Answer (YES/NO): YES